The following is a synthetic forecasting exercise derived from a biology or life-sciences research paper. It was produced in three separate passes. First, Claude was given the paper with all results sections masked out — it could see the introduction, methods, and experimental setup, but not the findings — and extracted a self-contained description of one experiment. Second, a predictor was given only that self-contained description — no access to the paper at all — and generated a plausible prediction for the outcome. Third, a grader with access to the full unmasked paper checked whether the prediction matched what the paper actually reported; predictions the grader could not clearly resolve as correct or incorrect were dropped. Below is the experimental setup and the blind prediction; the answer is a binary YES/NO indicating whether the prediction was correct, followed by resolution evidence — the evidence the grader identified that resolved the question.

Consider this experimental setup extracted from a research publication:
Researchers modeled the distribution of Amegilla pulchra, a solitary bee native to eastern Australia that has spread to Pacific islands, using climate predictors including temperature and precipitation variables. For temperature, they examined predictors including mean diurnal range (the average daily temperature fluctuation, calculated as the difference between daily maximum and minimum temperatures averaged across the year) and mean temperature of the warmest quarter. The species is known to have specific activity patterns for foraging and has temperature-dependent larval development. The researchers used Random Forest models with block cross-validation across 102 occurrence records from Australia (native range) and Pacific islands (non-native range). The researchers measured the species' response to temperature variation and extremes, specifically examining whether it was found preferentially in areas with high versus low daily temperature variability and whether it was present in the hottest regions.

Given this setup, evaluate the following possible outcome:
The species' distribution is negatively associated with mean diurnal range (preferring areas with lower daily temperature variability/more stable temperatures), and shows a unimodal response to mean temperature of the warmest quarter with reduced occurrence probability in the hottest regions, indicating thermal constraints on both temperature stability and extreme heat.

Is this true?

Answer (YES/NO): YES